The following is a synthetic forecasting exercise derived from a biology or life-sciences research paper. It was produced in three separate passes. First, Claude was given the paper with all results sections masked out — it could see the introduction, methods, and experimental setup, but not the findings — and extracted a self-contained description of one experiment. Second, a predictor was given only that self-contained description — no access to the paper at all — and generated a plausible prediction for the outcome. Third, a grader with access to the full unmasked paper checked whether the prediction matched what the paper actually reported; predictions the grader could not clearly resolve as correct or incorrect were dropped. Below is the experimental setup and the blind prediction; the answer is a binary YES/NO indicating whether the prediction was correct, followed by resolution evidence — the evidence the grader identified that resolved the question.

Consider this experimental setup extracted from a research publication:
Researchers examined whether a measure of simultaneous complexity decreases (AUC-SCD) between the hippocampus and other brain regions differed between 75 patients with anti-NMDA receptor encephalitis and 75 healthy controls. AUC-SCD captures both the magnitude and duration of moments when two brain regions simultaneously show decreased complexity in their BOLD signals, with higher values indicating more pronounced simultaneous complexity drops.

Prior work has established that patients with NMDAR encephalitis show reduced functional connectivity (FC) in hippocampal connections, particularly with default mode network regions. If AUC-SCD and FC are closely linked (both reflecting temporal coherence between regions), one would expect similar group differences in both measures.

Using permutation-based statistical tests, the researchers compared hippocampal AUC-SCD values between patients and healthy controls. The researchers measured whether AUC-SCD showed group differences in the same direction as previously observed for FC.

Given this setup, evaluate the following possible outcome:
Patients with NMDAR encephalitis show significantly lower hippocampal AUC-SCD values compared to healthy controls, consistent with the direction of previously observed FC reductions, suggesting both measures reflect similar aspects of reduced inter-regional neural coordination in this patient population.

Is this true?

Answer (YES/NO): NO